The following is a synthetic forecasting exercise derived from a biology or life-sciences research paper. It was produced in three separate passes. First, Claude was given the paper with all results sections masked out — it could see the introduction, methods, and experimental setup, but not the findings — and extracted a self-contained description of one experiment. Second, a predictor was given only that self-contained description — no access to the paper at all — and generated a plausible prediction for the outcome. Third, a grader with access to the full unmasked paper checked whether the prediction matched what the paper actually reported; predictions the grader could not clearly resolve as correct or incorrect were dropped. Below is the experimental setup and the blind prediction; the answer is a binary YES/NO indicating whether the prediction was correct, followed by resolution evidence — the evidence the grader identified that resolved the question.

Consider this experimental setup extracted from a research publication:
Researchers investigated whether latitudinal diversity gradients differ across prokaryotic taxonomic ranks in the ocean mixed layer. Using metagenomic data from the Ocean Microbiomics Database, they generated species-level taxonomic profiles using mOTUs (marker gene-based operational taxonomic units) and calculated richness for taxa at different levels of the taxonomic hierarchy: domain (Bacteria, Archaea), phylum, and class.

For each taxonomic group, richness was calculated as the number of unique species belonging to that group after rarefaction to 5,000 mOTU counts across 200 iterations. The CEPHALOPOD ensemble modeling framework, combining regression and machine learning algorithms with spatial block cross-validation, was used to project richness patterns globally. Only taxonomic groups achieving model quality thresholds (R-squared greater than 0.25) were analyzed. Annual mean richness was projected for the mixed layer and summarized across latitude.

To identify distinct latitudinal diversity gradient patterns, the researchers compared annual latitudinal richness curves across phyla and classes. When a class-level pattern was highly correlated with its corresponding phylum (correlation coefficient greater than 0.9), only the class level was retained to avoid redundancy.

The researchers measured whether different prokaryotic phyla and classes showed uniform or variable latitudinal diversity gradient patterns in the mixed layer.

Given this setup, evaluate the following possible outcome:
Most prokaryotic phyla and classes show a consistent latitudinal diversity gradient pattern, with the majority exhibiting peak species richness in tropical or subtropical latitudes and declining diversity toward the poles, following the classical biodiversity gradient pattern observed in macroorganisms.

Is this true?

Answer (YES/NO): NO